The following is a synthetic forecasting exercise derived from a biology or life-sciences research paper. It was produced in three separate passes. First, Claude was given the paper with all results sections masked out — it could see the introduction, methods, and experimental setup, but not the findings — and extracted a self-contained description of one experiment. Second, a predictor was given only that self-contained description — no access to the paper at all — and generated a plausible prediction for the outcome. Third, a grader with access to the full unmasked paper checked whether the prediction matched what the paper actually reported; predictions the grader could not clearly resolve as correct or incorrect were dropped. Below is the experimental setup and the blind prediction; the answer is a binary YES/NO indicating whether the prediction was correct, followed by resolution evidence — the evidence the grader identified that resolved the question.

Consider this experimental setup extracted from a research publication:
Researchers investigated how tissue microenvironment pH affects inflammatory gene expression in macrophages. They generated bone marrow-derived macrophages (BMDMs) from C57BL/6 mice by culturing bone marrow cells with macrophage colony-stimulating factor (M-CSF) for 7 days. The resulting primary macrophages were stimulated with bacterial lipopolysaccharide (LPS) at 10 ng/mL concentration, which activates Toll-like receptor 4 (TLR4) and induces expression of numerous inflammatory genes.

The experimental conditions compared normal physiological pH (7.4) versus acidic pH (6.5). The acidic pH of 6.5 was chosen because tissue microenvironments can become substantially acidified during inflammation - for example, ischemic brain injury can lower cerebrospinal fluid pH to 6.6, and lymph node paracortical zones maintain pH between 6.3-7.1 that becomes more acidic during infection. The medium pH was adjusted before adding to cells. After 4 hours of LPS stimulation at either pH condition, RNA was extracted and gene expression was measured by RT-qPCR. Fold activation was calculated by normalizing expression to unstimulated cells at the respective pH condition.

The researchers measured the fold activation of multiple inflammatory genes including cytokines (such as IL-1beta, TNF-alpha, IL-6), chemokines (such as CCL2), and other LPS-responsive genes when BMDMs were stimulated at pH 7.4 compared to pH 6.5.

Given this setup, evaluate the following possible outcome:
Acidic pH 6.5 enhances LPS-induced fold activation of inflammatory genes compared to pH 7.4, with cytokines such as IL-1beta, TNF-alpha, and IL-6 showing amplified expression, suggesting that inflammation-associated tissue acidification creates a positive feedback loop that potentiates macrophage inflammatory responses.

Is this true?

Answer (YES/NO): NO